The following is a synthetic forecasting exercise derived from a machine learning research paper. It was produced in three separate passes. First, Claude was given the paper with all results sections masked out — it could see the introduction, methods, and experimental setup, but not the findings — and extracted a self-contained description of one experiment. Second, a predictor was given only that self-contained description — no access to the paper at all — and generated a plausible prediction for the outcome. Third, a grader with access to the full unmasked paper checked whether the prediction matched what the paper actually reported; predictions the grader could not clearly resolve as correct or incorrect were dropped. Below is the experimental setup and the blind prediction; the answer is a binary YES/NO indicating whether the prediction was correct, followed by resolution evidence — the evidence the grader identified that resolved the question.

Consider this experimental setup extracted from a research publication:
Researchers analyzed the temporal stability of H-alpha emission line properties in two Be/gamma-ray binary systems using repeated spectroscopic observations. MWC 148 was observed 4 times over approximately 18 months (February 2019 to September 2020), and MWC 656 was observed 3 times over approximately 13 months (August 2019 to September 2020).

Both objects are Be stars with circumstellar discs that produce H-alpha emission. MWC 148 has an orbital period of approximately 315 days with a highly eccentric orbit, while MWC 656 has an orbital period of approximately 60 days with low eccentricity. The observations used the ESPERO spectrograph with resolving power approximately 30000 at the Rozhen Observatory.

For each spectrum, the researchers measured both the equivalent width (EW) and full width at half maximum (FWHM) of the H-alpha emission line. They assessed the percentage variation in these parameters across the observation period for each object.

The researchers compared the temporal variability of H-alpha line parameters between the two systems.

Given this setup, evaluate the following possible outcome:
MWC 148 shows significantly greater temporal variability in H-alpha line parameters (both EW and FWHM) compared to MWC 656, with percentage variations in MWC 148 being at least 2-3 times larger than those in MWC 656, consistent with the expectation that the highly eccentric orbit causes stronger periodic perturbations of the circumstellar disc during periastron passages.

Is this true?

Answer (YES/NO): NO